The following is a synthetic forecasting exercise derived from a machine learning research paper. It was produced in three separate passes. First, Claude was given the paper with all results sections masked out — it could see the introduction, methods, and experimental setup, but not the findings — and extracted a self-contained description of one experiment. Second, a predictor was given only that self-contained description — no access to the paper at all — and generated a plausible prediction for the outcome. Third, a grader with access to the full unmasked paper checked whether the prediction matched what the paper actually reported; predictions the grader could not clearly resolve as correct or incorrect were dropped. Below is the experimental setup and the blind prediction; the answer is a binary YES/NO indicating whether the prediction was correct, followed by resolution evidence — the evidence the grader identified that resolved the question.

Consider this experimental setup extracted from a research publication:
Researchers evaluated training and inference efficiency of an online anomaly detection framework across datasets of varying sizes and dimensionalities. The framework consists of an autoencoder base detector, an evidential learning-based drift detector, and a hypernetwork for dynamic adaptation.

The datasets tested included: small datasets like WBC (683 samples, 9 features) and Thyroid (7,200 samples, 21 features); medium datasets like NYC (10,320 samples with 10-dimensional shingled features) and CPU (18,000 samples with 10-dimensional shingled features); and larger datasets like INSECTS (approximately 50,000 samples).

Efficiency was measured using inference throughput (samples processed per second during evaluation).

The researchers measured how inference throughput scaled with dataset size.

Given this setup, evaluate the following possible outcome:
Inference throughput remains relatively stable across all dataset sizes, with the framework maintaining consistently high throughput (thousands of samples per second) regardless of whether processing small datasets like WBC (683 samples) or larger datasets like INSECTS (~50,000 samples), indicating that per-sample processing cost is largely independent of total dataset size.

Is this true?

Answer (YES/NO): NO